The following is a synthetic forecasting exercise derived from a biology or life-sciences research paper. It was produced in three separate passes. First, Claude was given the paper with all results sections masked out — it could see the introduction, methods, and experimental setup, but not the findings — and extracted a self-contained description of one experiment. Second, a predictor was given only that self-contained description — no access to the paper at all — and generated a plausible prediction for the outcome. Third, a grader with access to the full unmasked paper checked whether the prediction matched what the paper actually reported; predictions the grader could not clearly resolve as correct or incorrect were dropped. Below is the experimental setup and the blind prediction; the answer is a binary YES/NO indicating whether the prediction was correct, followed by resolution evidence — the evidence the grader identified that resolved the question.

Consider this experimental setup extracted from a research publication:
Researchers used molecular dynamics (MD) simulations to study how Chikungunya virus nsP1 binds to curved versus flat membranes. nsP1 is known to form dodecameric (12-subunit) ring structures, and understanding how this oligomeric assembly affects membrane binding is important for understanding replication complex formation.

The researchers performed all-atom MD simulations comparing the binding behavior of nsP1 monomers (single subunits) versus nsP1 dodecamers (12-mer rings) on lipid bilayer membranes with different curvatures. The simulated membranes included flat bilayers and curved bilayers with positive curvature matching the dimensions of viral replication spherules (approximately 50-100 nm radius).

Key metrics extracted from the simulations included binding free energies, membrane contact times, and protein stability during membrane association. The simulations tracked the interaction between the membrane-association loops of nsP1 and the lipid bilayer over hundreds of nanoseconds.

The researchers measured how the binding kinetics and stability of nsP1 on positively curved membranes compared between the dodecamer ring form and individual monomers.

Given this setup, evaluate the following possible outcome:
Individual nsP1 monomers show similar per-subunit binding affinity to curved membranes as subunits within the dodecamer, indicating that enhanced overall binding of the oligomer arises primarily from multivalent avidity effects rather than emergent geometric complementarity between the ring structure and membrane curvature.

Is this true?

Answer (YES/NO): NO